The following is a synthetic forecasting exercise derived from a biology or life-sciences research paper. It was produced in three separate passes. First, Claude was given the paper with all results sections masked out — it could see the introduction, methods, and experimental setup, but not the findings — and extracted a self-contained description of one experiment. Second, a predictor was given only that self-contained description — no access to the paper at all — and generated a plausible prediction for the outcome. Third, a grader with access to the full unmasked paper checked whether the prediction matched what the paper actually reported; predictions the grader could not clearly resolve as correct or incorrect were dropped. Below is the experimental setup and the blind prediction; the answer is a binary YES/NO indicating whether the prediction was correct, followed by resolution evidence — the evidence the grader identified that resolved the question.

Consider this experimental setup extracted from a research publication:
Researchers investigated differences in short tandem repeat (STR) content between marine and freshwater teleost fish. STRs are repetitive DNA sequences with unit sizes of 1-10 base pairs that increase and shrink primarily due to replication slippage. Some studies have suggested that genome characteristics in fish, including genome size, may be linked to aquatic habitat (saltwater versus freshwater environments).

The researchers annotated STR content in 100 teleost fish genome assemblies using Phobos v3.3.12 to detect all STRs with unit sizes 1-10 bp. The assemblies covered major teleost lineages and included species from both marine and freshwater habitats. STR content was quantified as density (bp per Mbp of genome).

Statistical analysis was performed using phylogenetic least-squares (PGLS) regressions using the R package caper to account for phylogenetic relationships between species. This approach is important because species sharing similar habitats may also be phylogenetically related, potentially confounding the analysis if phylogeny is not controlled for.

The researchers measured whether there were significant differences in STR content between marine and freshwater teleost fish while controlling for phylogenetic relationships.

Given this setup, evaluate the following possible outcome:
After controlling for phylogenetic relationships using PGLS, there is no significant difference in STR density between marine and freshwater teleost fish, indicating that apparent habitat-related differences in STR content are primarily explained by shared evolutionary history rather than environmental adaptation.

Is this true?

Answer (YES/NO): NO